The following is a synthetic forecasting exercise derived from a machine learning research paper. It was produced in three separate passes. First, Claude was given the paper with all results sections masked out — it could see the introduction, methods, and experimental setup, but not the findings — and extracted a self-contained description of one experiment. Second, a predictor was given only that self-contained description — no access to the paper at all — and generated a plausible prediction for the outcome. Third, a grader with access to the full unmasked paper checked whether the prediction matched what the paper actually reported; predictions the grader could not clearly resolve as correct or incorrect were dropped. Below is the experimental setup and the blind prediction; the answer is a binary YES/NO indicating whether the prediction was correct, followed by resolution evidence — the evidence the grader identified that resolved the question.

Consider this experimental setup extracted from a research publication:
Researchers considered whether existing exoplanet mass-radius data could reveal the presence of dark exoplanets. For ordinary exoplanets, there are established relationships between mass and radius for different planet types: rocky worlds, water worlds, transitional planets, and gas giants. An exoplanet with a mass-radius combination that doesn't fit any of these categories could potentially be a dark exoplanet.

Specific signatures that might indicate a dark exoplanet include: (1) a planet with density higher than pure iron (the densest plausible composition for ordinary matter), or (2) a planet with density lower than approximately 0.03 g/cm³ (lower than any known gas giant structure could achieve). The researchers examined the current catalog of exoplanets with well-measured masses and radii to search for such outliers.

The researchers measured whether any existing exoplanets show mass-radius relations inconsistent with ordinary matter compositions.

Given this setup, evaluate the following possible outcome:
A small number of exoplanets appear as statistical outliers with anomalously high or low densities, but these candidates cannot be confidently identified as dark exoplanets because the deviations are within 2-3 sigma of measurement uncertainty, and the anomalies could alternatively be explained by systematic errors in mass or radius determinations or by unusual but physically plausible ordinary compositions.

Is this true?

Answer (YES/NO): NO